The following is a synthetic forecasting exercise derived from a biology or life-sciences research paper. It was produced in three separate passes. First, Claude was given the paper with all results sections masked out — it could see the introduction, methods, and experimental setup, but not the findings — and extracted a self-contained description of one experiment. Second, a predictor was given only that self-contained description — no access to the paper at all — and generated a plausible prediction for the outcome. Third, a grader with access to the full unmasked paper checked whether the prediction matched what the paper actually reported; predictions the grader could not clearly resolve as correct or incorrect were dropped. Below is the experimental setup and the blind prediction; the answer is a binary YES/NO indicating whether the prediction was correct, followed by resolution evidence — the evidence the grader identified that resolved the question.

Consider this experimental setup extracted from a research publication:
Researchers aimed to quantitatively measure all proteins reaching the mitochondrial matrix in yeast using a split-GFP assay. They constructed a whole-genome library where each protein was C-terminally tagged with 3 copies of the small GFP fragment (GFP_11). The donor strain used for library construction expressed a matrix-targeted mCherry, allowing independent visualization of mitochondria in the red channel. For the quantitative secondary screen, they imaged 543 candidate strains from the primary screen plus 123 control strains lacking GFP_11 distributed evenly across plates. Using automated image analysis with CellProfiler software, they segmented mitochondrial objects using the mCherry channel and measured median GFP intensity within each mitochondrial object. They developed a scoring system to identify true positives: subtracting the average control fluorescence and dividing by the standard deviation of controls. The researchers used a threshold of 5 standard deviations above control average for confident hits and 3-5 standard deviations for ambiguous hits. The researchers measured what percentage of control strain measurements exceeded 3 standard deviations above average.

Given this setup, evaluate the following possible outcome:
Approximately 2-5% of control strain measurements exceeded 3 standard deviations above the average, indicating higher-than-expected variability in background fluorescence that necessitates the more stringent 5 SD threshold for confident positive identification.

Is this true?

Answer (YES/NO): NO